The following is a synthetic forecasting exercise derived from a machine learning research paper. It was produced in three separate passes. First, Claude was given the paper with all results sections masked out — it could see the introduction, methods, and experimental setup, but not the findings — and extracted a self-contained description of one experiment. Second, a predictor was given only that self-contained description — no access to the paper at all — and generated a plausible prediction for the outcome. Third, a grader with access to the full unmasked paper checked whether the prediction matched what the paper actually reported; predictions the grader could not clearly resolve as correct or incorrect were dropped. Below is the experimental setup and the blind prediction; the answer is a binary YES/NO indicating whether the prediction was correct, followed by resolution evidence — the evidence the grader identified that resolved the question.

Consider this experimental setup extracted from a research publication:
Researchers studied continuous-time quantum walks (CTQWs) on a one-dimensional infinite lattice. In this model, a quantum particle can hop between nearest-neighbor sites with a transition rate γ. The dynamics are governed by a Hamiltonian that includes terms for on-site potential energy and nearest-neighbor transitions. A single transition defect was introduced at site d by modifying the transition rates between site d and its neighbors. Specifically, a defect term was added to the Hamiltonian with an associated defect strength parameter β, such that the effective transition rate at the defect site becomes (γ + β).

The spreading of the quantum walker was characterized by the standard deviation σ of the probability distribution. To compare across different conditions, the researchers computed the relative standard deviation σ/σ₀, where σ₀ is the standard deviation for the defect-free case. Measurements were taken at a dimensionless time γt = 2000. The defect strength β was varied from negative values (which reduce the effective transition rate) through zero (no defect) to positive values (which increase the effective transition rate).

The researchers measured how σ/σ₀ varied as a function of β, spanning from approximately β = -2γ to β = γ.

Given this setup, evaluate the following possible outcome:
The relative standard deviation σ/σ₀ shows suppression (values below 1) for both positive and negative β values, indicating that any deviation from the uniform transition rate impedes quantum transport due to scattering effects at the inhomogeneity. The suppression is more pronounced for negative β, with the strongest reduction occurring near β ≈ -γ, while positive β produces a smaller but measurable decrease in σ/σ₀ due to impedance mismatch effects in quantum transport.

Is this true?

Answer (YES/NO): NO